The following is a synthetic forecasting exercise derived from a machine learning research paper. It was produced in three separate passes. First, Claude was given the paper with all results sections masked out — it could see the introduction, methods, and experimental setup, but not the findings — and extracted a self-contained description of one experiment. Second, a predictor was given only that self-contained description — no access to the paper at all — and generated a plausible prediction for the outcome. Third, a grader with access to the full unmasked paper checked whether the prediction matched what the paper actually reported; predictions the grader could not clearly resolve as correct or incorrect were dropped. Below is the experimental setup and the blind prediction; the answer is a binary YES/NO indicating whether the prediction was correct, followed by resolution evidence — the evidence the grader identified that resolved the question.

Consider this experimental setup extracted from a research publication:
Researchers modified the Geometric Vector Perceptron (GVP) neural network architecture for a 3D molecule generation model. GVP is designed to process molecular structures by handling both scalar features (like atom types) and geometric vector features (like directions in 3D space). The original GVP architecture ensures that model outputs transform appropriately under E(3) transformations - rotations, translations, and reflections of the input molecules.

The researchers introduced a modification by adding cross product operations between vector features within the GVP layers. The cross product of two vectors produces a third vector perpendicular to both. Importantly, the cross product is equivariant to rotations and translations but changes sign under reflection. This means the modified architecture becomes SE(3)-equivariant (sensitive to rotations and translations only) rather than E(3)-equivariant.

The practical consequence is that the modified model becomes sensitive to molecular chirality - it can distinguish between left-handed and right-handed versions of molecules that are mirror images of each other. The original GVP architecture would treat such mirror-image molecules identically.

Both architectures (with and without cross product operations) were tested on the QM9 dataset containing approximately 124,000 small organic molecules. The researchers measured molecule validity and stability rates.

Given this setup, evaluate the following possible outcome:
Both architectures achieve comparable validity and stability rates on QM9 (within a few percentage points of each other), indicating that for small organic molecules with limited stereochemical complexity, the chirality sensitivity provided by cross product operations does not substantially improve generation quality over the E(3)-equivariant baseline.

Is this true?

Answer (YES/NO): NO